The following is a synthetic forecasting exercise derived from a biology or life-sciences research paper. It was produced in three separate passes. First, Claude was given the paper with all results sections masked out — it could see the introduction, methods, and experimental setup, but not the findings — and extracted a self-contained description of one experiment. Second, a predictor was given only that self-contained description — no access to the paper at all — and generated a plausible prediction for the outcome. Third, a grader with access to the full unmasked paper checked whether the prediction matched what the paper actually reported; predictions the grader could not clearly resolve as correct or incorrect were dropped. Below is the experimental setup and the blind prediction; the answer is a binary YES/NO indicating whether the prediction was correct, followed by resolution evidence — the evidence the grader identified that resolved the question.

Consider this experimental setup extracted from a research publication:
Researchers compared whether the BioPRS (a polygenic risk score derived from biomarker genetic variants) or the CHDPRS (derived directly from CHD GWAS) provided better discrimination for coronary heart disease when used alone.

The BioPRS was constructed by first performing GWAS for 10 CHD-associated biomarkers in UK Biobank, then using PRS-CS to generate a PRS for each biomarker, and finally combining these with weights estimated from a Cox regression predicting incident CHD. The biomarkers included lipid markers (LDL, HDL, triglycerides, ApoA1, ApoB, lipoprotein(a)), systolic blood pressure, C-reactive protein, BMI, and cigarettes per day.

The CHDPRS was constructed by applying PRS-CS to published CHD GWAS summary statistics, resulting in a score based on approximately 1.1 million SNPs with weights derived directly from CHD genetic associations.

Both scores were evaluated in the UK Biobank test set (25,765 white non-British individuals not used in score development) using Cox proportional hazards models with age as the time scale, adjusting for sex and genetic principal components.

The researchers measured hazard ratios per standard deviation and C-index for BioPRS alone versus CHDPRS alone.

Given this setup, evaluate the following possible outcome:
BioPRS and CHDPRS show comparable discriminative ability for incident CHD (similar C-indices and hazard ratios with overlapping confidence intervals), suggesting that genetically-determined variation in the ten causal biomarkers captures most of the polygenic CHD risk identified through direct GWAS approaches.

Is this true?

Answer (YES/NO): NO